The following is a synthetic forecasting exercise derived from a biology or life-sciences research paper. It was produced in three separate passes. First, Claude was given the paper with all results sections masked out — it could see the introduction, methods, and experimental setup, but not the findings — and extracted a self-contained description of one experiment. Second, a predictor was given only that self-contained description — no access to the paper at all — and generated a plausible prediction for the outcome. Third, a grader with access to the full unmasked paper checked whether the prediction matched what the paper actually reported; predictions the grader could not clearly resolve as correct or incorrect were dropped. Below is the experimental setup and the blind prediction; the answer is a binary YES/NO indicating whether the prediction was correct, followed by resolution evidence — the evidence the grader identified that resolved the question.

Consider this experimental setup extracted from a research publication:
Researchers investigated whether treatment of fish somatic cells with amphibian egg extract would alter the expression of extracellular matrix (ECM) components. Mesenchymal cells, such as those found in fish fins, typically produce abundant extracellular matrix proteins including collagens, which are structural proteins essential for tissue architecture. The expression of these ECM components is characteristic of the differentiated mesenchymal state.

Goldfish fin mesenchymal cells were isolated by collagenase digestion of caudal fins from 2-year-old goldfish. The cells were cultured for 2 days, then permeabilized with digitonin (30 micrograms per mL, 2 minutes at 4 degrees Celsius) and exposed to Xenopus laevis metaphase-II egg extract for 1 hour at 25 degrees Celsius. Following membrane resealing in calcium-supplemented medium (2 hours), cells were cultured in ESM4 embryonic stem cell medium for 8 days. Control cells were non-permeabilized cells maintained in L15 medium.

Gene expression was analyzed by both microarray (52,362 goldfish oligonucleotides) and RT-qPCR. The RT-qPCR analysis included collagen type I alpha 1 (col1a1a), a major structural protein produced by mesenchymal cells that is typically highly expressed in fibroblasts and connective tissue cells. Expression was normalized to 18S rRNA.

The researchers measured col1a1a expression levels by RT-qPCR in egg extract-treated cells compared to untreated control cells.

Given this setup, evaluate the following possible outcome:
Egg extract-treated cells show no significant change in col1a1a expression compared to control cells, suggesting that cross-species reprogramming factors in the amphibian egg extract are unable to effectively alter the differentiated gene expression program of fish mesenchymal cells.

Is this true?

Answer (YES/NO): NO